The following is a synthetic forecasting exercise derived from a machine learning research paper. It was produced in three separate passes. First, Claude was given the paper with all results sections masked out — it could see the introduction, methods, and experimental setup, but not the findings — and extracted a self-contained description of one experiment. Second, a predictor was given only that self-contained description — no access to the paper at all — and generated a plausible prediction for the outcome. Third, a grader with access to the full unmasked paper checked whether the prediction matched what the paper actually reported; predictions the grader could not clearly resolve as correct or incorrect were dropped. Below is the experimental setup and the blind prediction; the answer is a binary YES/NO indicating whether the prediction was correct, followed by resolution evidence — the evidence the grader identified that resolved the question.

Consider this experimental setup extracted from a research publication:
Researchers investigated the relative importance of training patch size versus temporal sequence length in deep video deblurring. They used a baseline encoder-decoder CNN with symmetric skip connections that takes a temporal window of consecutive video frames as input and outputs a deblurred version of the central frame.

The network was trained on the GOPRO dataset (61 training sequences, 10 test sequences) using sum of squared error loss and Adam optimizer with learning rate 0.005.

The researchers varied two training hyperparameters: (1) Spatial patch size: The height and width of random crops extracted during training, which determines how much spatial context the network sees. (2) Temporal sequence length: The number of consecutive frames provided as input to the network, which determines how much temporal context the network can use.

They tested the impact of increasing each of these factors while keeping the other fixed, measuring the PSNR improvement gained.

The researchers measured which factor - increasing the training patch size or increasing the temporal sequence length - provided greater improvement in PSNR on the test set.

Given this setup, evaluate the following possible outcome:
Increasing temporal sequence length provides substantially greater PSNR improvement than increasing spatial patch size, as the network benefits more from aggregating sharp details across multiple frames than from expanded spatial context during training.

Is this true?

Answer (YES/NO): NO